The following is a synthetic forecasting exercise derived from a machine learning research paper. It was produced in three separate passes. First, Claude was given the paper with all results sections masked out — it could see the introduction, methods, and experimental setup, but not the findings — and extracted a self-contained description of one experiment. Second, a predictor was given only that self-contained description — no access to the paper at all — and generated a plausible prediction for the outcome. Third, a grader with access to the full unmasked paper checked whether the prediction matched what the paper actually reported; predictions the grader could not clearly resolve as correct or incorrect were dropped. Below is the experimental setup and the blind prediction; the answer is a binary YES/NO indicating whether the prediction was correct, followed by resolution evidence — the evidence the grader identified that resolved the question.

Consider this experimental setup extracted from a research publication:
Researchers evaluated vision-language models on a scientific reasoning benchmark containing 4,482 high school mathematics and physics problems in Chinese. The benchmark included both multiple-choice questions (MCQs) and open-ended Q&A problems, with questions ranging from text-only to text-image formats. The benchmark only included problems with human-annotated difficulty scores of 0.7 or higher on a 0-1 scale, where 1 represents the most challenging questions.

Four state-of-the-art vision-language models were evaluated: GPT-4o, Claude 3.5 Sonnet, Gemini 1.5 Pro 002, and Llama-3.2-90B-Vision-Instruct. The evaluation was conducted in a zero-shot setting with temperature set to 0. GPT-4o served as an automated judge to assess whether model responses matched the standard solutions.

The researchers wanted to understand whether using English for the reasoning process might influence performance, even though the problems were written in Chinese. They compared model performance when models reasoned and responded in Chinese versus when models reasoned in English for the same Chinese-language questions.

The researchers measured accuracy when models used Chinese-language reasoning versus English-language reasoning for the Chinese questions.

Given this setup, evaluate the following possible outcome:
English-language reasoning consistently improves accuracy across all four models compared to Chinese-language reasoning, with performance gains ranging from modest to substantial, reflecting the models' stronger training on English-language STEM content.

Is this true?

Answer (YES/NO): NO